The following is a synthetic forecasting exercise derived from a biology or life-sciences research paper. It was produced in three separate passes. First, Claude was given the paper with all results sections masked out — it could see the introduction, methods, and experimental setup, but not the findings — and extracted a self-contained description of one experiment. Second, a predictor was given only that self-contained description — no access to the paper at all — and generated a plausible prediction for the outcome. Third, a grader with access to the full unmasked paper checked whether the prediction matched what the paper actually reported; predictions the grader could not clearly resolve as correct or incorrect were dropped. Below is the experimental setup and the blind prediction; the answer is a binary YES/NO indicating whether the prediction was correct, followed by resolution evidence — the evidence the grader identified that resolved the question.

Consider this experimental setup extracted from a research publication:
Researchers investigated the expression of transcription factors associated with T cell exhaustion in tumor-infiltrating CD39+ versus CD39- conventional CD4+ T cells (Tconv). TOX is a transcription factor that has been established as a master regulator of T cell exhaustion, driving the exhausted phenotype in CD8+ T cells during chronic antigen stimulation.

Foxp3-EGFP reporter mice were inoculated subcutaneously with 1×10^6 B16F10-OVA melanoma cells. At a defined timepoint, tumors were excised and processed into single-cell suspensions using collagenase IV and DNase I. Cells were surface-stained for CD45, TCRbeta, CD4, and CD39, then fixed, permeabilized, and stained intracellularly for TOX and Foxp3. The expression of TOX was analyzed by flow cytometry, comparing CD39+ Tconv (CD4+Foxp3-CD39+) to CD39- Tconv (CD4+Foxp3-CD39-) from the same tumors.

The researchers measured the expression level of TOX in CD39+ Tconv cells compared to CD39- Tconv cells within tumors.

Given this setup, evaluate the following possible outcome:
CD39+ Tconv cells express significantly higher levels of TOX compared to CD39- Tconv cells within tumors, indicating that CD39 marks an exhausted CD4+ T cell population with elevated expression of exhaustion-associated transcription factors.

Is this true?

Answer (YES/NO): YES